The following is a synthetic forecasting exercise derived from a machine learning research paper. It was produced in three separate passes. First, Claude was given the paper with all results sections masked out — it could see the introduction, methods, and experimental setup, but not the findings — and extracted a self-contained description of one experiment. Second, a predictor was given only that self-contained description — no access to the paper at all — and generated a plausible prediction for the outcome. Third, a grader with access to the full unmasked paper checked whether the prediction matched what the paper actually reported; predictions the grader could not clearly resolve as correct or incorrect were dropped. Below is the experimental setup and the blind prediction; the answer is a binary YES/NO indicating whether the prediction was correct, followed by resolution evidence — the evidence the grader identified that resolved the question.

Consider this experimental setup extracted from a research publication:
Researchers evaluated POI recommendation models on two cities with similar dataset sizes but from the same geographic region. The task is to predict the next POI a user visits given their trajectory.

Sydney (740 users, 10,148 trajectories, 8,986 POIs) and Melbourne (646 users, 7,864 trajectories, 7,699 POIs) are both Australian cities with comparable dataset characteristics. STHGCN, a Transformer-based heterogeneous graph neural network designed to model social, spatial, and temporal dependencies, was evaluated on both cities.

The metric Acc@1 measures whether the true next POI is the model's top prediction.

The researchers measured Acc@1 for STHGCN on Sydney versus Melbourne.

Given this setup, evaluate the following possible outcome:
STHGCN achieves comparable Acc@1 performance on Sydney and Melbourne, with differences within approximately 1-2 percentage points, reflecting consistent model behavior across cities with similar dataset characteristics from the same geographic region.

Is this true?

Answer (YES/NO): NO